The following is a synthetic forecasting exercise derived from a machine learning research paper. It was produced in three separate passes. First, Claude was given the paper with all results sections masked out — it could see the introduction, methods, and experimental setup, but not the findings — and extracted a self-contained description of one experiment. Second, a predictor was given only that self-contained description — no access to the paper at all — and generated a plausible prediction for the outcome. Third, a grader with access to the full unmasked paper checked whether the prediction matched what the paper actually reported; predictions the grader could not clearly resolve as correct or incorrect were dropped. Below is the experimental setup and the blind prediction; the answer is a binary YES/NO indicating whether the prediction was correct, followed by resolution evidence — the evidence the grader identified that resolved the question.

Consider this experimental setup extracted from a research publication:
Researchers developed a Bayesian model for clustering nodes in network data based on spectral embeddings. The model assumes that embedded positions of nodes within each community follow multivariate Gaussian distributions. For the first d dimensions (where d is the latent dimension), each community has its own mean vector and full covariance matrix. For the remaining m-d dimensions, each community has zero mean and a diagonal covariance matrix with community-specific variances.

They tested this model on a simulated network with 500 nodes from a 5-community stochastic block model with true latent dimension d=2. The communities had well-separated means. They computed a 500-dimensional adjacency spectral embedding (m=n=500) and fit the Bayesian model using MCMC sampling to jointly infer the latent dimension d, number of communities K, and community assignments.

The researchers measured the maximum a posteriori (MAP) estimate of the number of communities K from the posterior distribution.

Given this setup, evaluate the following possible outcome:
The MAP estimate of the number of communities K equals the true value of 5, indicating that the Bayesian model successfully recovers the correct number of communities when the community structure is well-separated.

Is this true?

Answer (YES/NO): NO